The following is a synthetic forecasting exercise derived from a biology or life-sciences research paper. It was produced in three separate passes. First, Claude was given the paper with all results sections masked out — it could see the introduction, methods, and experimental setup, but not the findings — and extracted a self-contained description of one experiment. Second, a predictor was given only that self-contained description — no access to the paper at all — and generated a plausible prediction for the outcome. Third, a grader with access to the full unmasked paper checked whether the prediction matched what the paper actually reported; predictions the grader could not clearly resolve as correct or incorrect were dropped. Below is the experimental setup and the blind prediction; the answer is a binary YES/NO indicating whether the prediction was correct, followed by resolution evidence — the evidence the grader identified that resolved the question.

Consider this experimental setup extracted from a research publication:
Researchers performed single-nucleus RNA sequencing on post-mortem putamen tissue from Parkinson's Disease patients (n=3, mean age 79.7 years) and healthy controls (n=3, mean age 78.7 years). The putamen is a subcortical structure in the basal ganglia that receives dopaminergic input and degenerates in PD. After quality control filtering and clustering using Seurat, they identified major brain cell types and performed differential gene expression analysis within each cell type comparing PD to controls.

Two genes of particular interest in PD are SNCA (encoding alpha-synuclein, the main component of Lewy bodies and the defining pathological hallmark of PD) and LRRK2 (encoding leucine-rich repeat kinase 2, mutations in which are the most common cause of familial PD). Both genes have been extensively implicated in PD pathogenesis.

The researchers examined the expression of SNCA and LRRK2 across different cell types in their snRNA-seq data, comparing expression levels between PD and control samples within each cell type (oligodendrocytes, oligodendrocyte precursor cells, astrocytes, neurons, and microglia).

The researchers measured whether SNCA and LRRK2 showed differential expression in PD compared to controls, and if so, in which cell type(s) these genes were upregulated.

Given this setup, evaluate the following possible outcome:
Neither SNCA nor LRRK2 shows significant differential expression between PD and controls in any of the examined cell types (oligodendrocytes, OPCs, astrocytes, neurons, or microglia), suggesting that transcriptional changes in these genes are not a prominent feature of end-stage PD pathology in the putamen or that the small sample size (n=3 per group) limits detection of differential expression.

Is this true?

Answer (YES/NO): NO